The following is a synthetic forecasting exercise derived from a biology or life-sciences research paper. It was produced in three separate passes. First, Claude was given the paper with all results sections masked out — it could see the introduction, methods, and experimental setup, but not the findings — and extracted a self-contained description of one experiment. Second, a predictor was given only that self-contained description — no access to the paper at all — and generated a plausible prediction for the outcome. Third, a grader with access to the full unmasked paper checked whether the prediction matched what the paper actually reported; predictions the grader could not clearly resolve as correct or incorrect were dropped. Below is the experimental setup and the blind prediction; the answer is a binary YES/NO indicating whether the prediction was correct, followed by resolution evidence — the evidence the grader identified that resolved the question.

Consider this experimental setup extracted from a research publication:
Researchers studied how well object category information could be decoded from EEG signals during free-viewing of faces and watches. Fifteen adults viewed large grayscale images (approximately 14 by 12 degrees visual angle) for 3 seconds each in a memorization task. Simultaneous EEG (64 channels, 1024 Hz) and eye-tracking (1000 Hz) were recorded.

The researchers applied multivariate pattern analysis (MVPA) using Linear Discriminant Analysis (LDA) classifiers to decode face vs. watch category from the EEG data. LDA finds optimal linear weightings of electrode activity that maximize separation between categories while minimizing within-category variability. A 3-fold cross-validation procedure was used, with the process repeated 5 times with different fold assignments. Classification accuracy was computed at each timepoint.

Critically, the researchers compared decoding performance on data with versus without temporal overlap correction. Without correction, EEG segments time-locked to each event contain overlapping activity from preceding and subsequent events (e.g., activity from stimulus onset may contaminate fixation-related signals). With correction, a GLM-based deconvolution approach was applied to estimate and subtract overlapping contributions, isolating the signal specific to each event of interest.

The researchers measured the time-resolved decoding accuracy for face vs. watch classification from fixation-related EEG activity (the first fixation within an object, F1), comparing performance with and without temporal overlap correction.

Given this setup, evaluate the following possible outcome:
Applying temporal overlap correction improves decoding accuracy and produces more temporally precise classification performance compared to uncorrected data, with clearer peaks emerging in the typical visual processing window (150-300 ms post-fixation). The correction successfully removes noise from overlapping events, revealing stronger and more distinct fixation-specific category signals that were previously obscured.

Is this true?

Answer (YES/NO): NO